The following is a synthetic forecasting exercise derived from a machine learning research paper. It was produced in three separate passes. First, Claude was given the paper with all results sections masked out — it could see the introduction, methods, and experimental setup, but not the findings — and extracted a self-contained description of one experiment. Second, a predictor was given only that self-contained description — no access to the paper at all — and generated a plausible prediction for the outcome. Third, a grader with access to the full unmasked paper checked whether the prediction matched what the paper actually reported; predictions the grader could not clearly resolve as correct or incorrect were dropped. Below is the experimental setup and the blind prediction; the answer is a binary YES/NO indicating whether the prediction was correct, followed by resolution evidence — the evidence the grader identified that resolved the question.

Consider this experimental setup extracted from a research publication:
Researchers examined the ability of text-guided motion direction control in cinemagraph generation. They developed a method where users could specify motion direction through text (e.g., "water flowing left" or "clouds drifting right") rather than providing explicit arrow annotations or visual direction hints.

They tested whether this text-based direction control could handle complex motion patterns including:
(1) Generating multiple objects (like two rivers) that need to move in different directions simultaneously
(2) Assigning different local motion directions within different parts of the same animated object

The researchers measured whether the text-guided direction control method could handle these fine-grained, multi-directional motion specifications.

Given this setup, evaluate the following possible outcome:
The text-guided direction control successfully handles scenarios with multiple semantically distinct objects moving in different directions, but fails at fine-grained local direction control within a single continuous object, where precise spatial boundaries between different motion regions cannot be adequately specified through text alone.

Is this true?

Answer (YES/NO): NO